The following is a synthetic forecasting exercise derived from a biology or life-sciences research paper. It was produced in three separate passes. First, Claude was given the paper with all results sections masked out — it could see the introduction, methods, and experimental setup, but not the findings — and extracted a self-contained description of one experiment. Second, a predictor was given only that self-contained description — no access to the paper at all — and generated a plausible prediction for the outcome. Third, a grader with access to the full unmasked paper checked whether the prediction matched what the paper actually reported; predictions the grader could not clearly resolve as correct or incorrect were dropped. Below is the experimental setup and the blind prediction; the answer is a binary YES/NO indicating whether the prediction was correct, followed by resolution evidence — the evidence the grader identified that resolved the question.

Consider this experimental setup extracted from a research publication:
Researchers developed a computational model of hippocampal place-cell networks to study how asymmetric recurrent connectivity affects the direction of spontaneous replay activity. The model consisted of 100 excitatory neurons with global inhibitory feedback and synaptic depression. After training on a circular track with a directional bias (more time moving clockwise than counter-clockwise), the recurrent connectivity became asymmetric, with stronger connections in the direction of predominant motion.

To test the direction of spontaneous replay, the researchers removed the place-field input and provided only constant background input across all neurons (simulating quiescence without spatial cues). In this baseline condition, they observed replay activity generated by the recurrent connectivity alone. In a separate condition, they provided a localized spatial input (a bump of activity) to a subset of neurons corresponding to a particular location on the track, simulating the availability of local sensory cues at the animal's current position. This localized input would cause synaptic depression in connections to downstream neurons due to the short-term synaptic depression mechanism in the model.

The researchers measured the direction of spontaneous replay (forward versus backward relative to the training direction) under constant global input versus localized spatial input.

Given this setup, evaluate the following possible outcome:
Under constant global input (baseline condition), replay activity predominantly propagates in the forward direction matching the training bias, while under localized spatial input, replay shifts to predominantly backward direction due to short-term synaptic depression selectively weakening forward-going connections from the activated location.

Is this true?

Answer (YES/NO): YES